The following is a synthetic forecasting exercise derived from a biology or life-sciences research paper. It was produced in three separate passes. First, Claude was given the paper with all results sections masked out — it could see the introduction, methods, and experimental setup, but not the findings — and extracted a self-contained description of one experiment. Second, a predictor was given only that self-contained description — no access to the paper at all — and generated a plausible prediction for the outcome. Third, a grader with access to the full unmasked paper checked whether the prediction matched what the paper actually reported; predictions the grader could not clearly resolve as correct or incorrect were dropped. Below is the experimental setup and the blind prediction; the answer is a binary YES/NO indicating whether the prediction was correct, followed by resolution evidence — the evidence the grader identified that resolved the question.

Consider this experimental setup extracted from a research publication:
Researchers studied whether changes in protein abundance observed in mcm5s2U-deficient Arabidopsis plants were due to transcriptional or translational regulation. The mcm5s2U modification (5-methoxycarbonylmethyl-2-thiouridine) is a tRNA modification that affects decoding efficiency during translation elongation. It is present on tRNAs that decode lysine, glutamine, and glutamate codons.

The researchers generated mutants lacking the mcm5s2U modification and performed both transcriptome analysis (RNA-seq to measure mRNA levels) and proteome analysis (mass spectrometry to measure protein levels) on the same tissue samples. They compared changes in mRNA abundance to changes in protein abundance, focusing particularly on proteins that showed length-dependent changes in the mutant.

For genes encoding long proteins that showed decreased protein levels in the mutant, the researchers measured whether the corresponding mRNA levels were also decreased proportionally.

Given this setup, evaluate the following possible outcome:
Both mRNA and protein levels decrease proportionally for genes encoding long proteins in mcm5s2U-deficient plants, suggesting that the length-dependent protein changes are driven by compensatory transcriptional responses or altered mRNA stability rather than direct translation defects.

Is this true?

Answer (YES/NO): NO